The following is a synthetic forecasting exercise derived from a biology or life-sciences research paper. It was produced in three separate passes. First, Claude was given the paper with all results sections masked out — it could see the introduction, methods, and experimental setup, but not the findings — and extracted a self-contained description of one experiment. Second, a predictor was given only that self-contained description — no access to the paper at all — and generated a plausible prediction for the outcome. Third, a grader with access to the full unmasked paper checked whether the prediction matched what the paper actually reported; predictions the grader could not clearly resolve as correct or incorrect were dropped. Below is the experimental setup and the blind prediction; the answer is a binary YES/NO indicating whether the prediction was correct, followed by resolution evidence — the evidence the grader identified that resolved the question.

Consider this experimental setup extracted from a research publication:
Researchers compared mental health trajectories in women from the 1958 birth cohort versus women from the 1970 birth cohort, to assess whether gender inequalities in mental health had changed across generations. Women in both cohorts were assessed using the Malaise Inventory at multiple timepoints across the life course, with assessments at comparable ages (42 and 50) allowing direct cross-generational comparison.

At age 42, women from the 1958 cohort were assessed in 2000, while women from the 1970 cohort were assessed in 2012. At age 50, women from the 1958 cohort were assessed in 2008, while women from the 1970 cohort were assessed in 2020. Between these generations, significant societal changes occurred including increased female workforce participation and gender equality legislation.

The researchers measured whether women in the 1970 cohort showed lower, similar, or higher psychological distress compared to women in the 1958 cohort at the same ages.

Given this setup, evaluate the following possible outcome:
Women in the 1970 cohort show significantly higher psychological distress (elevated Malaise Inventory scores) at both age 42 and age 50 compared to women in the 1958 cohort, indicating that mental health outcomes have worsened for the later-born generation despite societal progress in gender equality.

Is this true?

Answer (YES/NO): YES